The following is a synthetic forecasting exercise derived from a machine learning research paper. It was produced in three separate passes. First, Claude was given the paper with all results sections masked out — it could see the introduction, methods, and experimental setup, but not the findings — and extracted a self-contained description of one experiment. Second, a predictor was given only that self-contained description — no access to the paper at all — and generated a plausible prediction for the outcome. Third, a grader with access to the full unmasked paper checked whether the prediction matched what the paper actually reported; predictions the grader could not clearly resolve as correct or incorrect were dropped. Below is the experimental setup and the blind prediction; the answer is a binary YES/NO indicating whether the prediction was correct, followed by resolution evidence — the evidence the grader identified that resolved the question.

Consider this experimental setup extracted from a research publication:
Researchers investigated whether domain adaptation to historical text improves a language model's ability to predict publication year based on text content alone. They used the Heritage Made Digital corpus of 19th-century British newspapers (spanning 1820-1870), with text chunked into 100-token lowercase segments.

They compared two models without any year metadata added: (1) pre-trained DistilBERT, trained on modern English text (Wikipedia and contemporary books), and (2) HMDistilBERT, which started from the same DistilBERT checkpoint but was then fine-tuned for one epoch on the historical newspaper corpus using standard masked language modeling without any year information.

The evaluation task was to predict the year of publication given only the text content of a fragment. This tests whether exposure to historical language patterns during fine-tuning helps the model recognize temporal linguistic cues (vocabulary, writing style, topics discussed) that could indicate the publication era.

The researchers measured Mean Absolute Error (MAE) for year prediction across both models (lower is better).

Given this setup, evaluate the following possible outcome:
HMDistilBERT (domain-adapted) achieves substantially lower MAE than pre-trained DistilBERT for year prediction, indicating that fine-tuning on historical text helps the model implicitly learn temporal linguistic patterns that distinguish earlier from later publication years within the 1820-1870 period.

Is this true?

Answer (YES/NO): NO